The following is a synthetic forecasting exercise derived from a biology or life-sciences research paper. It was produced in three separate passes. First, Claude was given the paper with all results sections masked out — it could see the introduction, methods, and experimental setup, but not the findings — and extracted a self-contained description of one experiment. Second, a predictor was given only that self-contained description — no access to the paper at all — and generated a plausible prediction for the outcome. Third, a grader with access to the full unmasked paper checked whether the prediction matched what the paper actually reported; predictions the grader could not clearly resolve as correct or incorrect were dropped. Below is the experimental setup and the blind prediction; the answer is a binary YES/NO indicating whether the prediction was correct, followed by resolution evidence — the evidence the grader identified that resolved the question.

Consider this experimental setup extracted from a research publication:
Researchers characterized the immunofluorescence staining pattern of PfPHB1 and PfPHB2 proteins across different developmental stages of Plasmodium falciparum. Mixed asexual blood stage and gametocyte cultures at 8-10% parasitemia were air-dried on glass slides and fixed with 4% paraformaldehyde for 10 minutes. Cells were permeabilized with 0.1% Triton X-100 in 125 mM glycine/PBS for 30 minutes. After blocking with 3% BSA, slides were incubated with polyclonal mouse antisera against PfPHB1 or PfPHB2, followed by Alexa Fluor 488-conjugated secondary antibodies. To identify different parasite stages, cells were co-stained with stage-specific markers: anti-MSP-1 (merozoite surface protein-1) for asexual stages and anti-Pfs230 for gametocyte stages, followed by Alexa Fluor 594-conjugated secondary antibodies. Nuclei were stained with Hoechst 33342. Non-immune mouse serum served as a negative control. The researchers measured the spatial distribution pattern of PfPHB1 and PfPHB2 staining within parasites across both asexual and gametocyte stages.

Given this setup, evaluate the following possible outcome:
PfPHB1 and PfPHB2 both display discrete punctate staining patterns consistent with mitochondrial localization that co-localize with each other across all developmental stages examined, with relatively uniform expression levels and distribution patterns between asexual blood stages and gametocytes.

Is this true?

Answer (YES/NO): NO